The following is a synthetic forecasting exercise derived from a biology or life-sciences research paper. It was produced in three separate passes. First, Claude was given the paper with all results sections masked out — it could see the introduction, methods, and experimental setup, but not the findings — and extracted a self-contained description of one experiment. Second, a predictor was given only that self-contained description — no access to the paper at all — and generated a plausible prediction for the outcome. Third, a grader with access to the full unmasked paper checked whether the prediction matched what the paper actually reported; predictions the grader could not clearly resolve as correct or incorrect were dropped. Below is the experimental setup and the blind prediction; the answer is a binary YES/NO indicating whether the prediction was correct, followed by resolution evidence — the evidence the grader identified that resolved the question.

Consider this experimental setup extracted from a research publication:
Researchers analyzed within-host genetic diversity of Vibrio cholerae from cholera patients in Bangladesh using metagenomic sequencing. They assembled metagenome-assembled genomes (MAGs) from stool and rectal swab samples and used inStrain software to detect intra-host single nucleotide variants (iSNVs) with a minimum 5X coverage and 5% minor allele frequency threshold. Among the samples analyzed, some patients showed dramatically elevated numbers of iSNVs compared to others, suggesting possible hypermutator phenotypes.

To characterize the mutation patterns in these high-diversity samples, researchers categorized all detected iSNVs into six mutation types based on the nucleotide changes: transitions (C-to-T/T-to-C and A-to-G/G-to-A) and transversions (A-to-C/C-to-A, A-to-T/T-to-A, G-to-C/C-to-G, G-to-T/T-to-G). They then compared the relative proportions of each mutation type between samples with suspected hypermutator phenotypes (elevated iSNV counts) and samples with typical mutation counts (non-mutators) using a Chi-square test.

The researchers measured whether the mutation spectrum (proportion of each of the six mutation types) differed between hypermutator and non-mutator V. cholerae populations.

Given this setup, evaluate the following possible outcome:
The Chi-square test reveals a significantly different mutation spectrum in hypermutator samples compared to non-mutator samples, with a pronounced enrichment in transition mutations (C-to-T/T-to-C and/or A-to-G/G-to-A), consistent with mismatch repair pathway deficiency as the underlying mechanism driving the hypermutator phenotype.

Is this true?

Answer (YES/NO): NO